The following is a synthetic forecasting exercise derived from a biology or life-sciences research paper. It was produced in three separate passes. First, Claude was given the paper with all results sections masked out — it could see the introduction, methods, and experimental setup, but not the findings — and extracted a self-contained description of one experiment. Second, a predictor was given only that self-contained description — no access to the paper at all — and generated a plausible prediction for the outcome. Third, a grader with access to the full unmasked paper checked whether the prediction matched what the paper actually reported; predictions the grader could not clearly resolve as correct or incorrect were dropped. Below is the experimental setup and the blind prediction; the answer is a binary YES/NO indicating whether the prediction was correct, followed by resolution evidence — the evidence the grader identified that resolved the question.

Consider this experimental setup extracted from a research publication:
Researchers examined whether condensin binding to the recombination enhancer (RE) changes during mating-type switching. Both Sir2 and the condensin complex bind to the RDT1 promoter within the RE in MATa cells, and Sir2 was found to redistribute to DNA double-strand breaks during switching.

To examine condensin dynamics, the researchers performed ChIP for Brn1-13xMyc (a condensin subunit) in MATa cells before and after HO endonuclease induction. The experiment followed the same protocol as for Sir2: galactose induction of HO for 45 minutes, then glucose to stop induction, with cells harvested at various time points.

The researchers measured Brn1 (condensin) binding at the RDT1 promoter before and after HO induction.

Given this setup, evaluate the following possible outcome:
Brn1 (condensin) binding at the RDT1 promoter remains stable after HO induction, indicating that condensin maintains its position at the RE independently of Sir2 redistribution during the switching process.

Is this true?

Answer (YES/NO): NO